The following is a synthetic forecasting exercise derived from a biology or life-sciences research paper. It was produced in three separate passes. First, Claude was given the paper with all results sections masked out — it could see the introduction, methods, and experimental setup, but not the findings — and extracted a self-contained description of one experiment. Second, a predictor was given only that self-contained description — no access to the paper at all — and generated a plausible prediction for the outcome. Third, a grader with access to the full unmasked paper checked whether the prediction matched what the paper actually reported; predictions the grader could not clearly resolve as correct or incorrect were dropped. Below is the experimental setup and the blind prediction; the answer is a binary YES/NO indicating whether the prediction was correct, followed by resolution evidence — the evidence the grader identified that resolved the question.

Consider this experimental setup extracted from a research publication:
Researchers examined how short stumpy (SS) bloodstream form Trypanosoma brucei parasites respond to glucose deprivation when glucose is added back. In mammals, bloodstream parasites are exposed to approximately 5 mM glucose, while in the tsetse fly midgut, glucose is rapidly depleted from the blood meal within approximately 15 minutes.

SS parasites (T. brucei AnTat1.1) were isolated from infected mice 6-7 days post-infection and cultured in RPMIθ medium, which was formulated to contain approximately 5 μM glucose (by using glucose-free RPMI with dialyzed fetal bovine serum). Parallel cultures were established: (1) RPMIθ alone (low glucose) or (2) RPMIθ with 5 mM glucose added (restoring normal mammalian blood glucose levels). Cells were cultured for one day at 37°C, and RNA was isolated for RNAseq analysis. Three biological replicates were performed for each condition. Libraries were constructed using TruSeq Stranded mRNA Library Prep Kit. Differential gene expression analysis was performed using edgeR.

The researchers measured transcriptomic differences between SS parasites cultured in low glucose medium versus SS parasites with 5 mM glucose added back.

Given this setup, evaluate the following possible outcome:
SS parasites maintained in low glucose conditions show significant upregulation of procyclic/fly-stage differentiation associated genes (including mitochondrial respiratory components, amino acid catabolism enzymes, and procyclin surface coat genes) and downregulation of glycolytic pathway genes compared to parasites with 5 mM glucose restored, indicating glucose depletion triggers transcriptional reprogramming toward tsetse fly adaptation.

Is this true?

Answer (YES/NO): NO